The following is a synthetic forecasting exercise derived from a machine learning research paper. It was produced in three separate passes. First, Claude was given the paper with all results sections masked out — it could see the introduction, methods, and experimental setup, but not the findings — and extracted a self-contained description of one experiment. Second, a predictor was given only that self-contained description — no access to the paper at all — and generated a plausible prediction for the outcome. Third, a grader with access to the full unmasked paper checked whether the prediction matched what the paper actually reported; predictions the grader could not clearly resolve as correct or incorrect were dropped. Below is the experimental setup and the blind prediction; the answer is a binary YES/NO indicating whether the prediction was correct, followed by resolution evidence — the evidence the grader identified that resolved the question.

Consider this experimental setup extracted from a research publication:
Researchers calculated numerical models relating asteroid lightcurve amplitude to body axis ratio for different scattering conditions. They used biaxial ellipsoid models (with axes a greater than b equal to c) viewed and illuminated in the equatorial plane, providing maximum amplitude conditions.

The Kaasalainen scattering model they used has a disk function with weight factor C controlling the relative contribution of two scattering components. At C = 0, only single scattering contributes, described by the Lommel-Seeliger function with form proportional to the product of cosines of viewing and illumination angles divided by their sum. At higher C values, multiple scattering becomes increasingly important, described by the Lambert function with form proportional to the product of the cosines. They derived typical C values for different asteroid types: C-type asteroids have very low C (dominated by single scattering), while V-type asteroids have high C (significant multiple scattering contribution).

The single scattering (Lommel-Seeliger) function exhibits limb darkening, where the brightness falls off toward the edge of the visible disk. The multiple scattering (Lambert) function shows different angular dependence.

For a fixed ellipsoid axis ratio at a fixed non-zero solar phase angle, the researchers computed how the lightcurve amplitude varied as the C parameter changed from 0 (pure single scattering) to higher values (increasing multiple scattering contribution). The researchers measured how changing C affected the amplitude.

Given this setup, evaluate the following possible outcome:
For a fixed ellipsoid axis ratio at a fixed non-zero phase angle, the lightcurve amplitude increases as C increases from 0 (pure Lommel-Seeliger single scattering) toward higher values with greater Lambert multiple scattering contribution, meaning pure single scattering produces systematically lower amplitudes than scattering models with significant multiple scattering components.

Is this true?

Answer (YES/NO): NO